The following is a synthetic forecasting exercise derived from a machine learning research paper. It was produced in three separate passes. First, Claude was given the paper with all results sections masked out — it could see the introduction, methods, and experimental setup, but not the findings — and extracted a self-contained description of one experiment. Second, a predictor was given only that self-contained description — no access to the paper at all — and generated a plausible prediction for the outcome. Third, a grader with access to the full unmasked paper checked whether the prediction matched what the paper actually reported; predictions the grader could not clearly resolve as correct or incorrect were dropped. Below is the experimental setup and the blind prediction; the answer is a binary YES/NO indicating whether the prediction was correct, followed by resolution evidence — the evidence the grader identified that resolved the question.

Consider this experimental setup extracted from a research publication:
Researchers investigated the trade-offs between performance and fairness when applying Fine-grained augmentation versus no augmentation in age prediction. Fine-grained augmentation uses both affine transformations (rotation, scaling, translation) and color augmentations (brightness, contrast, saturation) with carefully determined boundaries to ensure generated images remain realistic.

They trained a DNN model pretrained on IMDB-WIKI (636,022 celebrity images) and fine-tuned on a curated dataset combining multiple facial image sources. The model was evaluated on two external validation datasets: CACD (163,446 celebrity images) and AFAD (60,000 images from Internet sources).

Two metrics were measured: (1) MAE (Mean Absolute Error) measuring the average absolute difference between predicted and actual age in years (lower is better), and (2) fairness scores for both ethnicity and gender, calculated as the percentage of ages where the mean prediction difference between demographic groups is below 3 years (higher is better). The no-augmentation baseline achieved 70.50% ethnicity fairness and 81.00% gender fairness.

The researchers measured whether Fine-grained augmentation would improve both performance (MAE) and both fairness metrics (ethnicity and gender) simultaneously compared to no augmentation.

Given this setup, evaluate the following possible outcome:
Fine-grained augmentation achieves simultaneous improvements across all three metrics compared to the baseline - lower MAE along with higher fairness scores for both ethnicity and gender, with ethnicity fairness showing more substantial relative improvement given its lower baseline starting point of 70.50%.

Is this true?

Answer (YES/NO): NO